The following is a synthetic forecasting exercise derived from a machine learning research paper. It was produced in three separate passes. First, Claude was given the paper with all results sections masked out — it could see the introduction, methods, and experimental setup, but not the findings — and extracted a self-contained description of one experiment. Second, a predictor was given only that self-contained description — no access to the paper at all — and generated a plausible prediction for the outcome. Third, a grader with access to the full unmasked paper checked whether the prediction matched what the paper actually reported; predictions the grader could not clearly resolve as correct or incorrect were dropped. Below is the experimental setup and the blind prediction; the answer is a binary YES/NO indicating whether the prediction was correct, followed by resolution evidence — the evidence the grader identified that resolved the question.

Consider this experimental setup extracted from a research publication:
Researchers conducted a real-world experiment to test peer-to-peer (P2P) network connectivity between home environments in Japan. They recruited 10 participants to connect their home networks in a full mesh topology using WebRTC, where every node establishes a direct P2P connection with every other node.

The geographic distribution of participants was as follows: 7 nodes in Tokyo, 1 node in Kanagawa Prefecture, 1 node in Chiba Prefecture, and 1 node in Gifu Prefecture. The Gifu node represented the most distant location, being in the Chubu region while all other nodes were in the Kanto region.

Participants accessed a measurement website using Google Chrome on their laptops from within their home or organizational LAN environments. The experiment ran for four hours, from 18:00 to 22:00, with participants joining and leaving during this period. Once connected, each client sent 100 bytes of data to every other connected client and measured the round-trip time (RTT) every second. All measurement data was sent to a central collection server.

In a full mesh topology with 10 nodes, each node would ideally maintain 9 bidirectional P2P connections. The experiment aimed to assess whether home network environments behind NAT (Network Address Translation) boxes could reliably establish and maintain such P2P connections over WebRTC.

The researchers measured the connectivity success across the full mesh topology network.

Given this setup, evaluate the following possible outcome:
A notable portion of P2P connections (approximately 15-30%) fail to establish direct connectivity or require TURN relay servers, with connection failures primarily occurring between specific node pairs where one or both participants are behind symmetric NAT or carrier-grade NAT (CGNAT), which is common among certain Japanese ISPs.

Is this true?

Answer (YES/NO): NO